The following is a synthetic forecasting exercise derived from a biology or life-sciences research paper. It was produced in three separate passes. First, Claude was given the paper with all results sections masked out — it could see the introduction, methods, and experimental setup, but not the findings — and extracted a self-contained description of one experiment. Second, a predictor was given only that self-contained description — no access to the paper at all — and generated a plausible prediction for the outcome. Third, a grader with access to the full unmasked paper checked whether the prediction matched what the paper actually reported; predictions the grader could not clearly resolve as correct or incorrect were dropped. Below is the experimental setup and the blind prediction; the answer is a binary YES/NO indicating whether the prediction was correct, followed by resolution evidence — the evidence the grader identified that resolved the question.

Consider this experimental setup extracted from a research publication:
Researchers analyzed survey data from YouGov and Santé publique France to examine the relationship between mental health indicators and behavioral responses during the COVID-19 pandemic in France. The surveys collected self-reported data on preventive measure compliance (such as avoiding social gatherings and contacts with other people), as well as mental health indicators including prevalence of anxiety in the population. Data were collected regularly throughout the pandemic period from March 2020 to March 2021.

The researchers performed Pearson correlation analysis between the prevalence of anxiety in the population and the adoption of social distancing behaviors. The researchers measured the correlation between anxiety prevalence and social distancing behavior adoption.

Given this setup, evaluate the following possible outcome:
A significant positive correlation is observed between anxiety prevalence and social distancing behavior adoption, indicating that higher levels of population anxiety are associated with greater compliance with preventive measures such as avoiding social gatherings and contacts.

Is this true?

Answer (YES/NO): NO